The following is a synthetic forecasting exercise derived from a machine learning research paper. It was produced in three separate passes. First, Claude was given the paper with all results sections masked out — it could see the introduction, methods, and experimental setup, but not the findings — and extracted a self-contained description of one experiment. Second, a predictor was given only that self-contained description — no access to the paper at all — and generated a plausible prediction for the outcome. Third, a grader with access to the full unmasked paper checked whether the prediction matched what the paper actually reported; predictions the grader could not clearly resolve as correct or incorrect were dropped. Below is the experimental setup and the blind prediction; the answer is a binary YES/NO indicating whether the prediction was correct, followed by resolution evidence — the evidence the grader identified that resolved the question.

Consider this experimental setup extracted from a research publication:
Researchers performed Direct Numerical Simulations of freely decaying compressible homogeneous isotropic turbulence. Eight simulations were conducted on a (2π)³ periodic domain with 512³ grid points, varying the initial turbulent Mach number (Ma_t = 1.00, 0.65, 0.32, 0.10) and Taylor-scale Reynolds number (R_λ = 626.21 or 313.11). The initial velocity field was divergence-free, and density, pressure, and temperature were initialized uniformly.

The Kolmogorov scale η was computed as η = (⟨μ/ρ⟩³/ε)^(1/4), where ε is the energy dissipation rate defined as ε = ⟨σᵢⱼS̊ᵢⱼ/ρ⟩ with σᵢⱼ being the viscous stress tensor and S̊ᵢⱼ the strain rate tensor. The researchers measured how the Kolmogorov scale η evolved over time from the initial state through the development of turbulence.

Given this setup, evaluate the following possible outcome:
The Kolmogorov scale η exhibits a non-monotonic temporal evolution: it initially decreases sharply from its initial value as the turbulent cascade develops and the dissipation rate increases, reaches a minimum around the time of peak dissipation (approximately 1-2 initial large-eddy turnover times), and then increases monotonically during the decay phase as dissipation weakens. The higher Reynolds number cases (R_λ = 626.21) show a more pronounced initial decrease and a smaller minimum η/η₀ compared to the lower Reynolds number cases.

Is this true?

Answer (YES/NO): YES